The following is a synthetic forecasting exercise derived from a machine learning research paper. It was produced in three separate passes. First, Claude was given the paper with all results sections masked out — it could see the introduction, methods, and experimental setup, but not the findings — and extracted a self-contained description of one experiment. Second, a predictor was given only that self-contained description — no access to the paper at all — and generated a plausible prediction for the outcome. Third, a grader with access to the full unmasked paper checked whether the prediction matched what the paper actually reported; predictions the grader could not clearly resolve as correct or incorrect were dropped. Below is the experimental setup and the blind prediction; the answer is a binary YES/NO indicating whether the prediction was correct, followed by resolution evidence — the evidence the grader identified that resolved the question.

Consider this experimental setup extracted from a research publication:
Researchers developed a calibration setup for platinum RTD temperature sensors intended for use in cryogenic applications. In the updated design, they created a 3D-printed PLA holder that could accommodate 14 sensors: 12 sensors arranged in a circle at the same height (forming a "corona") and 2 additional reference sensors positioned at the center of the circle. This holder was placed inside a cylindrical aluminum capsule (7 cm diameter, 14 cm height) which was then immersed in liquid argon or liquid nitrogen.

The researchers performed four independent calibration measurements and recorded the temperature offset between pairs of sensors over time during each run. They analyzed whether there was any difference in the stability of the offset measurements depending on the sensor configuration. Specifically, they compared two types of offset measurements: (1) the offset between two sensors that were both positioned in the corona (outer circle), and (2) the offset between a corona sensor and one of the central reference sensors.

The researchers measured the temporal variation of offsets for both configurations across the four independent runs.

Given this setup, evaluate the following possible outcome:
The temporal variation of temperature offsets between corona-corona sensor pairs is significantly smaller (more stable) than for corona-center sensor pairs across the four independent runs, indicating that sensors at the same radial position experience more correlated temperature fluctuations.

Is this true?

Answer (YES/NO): YES